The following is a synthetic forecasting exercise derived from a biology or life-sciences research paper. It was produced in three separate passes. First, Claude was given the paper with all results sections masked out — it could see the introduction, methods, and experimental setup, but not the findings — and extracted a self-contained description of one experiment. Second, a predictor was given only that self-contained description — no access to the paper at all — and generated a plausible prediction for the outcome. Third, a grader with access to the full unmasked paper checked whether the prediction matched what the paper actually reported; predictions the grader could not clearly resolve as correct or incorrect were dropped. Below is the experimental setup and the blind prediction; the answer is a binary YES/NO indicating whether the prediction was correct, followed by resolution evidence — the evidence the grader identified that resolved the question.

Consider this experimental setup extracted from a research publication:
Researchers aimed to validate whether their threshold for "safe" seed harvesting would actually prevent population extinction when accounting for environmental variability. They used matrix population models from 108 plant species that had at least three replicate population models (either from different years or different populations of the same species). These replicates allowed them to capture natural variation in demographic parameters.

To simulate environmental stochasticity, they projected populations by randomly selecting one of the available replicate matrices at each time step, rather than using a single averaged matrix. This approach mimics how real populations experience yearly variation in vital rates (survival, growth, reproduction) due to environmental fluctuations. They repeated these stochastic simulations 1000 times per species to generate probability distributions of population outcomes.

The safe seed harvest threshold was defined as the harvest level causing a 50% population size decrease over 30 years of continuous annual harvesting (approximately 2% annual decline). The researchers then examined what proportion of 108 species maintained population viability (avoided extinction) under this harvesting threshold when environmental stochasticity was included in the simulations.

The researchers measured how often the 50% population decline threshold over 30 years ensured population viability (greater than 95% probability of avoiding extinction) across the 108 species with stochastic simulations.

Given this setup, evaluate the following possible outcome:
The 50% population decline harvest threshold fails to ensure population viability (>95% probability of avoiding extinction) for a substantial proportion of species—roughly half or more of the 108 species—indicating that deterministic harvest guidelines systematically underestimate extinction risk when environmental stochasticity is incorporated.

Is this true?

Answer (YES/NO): NO